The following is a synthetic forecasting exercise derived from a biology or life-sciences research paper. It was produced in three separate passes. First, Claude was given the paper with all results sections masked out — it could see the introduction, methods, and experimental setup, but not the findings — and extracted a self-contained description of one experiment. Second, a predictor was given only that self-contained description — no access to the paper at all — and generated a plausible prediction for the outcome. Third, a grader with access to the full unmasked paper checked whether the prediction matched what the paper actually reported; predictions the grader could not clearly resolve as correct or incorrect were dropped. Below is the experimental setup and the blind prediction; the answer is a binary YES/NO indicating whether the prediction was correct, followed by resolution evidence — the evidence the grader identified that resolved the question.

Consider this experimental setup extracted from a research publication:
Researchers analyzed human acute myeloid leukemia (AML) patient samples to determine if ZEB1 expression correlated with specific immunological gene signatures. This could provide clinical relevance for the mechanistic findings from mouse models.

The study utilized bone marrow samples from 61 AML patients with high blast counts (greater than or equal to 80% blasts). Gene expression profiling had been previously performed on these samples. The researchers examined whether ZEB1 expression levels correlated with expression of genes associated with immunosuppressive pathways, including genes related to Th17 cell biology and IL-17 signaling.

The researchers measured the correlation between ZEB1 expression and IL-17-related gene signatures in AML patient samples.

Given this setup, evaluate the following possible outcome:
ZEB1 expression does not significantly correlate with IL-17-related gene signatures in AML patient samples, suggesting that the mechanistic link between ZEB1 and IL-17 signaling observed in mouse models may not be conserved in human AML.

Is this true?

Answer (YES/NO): NO